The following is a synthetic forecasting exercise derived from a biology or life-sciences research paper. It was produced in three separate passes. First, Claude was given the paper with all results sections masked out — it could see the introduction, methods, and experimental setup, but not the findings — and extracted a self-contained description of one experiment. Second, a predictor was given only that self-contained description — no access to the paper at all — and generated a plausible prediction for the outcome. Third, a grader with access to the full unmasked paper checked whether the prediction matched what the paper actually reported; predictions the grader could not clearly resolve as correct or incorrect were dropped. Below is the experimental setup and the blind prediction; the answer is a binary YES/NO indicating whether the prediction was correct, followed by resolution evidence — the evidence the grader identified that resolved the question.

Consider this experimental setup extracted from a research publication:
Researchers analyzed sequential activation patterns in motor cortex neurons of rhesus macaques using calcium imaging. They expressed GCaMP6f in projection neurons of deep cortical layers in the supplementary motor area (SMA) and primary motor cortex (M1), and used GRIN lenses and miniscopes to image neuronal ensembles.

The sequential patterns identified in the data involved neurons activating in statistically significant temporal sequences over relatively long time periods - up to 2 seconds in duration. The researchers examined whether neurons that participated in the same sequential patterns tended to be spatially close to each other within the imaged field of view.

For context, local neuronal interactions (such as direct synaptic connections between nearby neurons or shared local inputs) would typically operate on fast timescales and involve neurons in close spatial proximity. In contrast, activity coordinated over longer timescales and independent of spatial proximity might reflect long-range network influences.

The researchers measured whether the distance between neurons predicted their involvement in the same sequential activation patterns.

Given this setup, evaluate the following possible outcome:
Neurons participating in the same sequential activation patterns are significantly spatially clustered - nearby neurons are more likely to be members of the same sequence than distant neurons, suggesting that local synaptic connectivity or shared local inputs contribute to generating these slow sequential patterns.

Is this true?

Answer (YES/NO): NO